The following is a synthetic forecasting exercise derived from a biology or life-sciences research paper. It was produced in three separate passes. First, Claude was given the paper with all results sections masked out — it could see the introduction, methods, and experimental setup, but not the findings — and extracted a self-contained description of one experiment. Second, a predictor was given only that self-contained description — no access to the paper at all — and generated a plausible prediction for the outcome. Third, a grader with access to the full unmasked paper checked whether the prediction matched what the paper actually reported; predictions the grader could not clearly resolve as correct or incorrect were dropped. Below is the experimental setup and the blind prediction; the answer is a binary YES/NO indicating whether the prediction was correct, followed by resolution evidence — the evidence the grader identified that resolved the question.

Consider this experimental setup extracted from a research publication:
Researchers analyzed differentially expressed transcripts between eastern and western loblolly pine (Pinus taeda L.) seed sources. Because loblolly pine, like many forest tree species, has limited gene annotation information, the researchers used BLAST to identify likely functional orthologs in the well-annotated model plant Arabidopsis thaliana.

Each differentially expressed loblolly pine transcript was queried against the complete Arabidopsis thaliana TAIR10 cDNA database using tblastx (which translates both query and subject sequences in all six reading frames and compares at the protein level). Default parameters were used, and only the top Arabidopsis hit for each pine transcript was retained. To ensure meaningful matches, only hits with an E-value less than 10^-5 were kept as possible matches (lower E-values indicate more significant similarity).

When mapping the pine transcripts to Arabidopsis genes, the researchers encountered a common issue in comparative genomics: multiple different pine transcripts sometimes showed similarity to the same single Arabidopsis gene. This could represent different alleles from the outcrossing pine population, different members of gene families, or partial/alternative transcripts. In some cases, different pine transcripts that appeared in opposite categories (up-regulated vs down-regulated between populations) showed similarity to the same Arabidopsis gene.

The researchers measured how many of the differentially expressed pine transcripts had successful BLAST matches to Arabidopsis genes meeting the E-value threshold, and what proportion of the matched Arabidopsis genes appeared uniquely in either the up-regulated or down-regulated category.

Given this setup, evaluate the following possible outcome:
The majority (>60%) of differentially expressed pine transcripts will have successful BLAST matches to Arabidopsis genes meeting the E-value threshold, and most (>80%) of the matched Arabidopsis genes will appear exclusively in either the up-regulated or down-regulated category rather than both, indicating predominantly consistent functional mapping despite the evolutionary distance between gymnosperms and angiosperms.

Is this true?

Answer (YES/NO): YES